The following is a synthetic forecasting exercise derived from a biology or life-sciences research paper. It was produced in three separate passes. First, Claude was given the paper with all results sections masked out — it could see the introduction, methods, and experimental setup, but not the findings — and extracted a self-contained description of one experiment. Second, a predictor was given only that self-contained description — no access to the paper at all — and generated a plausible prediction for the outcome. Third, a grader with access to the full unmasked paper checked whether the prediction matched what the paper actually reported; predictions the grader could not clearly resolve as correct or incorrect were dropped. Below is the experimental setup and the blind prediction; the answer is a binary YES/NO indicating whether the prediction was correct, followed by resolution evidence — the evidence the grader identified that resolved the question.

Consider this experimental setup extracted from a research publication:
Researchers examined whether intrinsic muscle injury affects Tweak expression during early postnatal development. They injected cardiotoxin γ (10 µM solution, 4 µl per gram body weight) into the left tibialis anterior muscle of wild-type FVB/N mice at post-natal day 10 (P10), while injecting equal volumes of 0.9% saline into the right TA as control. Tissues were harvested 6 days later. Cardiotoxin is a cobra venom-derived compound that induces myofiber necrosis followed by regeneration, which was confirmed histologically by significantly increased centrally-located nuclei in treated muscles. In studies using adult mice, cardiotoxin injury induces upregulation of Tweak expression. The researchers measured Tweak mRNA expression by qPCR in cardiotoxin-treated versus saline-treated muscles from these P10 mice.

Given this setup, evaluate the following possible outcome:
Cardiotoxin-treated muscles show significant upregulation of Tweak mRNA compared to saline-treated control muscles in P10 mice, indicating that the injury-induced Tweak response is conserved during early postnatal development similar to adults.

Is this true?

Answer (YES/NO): NO